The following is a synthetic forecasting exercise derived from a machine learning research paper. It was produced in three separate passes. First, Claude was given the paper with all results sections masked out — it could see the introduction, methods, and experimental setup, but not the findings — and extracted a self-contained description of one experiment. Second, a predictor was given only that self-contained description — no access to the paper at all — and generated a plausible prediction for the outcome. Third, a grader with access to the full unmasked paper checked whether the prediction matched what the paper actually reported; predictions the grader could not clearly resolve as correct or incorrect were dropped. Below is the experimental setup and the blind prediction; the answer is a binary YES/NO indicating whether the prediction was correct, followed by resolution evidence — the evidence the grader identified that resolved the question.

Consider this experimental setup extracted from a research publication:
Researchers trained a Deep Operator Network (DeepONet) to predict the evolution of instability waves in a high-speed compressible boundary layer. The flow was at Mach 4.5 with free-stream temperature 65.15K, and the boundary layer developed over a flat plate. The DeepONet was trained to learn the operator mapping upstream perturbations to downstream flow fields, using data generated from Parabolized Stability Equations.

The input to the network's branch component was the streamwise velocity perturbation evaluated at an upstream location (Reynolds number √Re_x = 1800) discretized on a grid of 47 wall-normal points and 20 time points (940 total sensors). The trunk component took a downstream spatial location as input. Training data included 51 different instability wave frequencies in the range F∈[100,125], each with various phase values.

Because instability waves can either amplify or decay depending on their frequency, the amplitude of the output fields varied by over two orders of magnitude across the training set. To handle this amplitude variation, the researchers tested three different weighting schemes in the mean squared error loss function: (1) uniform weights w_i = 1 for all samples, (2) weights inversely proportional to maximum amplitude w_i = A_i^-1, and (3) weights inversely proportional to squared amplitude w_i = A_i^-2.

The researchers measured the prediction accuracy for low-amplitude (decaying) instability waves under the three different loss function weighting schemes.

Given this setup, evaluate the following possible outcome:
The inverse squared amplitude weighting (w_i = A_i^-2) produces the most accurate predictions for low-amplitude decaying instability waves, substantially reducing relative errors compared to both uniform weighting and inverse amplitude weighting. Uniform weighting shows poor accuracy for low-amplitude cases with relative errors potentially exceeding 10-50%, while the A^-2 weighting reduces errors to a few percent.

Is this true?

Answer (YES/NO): NO